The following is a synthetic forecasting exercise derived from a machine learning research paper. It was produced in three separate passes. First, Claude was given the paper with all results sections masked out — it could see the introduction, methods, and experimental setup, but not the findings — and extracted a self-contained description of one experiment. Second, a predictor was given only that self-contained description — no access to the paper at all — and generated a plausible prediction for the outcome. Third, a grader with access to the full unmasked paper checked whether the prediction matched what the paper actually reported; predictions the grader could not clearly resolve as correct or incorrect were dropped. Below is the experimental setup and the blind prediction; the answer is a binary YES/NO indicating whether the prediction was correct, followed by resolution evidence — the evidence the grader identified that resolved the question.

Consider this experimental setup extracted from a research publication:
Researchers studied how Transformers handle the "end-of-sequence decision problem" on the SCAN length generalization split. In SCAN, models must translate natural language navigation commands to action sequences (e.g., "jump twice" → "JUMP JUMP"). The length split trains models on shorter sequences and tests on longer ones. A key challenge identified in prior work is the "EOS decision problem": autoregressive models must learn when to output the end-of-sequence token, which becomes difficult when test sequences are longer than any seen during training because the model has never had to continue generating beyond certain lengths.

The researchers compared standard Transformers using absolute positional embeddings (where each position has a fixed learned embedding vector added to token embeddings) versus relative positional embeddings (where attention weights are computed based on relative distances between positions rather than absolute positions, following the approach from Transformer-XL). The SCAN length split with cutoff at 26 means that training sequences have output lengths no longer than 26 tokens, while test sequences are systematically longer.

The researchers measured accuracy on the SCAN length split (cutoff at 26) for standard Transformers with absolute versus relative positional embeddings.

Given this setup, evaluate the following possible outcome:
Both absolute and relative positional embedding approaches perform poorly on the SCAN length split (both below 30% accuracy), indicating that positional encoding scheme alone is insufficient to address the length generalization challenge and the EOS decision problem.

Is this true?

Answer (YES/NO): NO